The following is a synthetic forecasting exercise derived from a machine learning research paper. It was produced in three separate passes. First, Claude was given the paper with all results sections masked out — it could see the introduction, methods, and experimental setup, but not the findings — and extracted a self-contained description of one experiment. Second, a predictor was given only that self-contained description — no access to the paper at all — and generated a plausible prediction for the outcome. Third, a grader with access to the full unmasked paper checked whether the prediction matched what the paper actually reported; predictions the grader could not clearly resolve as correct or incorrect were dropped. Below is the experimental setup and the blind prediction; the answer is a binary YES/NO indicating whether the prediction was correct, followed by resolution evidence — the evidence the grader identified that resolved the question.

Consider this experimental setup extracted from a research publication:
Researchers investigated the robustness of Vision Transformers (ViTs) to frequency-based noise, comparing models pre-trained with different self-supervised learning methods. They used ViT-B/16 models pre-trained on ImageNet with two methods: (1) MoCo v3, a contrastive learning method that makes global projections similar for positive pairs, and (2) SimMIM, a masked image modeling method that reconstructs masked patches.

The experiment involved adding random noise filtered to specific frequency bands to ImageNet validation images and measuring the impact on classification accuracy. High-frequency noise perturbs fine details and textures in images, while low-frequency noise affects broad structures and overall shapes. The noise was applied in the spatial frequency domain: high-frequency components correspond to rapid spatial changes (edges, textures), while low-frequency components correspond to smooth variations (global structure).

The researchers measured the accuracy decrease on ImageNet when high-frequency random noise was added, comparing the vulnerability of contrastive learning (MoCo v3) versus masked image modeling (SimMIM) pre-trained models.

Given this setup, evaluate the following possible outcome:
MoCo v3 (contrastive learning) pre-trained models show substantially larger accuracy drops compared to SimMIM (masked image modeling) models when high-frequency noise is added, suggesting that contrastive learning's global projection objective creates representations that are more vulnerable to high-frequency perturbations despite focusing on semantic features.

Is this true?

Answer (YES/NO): NO